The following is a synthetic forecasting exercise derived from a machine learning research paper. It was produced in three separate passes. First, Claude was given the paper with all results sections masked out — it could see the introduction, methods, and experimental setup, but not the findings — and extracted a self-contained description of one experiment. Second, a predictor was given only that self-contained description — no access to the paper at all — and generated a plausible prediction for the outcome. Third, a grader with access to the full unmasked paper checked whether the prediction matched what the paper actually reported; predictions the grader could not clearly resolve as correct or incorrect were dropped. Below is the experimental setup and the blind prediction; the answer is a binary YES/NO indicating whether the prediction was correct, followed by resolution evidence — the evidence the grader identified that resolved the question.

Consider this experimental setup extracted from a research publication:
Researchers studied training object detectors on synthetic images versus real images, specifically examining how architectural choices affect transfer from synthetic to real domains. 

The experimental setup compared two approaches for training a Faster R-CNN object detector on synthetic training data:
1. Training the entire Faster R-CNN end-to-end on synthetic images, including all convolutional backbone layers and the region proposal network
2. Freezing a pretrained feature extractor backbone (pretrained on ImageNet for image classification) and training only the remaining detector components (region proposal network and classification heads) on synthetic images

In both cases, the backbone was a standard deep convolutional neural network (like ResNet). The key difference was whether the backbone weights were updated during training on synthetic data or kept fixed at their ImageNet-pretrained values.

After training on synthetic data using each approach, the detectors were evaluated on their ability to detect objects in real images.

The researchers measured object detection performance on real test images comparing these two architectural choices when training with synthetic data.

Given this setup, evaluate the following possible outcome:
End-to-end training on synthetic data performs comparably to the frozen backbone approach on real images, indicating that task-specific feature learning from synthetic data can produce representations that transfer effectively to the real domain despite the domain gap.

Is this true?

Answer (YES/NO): NO